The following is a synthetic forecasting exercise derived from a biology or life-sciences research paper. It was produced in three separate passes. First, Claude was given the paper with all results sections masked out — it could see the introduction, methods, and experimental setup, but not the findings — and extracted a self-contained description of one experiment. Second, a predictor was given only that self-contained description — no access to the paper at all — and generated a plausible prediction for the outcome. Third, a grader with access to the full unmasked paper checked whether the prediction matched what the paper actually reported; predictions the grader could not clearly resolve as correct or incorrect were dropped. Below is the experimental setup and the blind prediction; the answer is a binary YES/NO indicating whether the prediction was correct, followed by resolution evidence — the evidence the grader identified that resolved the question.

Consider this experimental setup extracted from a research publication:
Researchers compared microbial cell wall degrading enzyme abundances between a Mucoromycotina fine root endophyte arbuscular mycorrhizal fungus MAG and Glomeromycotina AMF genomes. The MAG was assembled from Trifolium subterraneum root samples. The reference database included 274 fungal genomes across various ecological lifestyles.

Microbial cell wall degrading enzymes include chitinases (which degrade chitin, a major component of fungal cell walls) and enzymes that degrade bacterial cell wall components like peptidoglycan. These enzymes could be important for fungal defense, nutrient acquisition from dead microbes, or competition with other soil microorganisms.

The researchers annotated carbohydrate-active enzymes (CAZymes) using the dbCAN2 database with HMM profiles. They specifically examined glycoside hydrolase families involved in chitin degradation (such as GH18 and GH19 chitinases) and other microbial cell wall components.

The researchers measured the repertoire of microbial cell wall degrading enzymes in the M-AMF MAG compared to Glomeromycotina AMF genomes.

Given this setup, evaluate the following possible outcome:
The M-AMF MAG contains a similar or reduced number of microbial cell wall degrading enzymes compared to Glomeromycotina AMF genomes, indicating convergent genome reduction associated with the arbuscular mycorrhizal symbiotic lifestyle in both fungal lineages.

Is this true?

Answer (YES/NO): NO